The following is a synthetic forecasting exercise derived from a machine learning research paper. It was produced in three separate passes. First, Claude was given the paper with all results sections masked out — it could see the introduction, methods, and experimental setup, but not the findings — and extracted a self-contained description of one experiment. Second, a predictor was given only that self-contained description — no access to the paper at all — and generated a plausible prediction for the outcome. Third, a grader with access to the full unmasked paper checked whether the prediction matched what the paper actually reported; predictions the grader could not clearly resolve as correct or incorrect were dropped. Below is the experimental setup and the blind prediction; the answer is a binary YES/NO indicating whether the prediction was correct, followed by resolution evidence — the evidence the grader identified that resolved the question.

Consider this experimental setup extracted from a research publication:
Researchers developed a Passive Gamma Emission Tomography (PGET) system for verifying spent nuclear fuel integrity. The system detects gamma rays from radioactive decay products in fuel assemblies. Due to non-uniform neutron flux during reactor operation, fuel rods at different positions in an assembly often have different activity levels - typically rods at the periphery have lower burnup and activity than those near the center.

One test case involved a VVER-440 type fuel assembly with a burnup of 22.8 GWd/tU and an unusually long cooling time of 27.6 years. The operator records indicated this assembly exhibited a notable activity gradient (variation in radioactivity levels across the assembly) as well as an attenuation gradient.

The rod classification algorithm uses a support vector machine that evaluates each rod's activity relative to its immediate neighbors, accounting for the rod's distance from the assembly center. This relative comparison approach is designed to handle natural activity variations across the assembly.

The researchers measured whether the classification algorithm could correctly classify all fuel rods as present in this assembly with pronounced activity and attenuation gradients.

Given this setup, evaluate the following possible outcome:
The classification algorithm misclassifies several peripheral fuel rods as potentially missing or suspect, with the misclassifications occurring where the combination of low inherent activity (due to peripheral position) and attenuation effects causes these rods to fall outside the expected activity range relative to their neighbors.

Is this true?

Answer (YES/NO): NO